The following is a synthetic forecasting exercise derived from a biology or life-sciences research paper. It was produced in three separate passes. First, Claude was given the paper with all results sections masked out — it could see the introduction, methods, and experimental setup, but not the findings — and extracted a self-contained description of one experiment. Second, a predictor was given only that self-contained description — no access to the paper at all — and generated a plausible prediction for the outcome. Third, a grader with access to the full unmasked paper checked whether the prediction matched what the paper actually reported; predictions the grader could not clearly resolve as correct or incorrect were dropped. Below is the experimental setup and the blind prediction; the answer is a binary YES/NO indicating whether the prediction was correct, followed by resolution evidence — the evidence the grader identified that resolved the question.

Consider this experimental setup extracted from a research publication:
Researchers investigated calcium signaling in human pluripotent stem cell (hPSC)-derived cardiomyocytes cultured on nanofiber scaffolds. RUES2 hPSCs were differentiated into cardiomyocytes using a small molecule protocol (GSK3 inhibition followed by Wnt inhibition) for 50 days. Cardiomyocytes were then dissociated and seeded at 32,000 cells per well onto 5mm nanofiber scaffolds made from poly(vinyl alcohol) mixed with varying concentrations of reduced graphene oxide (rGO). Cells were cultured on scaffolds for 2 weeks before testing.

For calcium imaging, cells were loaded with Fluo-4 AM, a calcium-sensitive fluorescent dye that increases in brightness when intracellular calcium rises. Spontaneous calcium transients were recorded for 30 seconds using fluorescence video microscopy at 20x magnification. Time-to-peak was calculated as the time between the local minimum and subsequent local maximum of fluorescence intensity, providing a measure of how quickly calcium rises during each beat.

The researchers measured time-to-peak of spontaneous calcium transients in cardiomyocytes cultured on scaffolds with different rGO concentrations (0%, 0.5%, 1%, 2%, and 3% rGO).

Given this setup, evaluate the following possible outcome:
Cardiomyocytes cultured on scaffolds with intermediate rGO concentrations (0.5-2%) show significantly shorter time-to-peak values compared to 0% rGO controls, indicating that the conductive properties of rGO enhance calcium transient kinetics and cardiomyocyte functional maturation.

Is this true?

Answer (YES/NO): NO